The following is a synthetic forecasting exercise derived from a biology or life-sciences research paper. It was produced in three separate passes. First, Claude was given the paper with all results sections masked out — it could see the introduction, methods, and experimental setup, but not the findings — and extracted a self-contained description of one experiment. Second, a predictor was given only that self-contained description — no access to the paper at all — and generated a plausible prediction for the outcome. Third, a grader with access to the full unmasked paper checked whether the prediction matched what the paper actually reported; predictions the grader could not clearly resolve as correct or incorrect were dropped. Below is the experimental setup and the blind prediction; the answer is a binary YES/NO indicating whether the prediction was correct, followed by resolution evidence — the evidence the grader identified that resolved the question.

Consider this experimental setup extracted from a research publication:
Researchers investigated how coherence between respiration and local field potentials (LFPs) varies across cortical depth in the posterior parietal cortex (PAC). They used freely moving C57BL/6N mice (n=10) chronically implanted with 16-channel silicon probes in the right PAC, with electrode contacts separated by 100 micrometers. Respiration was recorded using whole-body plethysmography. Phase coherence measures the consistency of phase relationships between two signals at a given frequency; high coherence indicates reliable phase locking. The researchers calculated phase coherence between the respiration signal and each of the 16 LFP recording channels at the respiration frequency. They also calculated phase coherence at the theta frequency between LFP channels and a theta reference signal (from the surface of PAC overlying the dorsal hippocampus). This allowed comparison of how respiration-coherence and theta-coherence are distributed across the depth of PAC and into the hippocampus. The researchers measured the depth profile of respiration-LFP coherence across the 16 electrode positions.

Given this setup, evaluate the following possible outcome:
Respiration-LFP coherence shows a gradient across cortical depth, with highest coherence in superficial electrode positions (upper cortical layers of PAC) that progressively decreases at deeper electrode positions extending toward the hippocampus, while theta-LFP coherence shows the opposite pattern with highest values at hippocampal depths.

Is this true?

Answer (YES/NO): NO